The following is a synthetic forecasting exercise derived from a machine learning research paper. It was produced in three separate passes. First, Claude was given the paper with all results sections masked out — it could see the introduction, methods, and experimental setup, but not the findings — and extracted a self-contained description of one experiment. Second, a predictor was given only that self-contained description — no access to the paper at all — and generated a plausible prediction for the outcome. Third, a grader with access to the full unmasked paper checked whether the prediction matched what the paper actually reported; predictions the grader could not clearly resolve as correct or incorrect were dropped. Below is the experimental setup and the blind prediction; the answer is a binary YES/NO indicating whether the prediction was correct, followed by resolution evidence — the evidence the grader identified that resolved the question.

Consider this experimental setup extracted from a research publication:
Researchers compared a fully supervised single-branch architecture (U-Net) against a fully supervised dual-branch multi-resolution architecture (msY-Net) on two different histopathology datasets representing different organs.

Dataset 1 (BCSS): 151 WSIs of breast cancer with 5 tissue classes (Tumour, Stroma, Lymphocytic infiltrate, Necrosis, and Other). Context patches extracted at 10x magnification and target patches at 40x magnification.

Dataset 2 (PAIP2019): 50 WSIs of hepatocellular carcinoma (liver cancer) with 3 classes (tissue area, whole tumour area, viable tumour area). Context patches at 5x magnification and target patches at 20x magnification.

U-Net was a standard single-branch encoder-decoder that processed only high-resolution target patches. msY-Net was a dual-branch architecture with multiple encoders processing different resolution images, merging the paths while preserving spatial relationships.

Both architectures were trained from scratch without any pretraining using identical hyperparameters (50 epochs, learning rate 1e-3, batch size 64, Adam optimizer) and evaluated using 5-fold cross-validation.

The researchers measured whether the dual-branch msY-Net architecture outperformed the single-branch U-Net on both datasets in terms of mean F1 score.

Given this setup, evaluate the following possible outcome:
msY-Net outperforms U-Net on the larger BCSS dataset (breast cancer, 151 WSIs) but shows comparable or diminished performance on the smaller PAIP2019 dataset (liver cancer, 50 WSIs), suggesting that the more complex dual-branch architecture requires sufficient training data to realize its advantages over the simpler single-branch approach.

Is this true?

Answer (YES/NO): NO